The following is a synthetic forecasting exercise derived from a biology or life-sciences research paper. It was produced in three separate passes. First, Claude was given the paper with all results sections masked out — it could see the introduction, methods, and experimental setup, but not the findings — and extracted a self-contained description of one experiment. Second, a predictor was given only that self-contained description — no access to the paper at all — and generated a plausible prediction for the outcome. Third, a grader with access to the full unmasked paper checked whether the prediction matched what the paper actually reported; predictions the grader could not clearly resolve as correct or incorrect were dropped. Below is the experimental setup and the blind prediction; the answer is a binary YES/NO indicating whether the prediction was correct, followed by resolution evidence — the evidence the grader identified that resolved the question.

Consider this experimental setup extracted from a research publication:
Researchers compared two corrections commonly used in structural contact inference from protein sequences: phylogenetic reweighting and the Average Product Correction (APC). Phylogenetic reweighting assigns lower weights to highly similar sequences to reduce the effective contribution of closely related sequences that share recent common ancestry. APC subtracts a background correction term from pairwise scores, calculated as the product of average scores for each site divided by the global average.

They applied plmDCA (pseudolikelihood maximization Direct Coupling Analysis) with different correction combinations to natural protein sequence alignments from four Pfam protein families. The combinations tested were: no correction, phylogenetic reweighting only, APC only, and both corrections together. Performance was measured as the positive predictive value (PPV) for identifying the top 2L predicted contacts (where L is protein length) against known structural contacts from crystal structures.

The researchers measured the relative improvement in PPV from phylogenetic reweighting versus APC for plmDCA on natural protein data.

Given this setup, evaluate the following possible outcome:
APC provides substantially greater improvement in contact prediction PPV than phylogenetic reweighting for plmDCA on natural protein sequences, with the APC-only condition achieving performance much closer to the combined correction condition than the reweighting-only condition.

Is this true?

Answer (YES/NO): YES